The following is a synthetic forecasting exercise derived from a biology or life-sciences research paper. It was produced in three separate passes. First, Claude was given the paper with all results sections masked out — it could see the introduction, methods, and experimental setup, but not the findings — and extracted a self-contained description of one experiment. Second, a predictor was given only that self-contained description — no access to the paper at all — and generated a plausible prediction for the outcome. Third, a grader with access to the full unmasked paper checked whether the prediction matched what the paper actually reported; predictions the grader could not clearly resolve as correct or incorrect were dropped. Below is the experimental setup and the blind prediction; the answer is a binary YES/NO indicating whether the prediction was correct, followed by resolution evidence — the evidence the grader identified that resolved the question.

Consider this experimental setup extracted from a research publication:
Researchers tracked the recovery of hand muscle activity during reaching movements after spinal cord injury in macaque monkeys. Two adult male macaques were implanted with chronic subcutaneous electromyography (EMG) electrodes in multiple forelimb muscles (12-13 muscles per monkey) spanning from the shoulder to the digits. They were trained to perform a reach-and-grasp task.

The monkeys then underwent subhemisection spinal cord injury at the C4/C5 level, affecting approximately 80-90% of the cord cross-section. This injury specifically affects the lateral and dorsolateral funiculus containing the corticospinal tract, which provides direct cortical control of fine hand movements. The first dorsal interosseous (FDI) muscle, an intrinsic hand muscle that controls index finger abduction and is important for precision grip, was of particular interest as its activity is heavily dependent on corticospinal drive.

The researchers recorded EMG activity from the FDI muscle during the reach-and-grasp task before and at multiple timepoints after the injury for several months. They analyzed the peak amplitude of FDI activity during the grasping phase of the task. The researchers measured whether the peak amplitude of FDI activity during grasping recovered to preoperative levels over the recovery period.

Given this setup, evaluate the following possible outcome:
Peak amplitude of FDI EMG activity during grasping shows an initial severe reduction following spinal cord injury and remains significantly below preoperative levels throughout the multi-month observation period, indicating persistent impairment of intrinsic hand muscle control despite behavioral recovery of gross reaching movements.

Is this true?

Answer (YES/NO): YES